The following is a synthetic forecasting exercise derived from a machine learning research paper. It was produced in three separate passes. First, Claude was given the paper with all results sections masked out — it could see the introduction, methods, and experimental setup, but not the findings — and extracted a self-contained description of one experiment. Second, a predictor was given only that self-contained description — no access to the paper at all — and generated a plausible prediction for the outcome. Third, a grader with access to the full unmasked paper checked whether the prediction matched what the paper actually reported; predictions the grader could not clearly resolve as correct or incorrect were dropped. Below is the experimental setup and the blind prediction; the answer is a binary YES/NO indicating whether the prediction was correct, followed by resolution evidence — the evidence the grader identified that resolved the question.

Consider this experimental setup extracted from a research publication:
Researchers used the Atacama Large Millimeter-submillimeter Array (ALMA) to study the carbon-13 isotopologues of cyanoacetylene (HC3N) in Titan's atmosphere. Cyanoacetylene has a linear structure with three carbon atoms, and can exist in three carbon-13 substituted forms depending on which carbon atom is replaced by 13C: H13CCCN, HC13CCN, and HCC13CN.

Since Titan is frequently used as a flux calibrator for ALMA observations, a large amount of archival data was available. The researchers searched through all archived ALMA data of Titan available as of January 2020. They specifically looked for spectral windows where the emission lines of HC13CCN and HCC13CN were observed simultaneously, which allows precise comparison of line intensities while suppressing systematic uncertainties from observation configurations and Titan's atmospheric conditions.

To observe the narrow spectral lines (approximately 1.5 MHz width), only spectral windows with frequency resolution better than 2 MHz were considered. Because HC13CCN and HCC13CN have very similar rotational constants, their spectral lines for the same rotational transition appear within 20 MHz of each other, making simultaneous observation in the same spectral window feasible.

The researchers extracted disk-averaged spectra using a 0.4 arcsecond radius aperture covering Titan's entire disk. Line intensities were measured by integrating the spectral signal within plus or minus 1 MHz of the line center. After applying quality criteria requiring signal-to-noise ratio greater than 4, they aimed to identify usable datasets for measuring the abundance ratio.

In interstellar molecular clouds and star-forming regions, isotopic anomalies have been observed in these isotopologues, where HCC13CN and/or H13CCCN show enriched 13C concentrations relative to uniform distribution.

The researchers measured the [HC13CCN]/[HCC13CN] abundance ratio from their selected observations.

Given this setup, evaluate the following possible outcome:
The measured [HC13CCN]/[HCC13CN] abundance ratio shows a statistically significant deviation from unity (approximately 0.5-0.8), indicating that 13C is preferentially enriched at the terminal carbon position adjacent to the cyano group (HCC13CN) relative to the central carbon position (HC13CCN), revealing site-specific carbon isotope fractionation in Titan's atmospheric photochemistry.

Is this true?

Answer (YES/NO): NO